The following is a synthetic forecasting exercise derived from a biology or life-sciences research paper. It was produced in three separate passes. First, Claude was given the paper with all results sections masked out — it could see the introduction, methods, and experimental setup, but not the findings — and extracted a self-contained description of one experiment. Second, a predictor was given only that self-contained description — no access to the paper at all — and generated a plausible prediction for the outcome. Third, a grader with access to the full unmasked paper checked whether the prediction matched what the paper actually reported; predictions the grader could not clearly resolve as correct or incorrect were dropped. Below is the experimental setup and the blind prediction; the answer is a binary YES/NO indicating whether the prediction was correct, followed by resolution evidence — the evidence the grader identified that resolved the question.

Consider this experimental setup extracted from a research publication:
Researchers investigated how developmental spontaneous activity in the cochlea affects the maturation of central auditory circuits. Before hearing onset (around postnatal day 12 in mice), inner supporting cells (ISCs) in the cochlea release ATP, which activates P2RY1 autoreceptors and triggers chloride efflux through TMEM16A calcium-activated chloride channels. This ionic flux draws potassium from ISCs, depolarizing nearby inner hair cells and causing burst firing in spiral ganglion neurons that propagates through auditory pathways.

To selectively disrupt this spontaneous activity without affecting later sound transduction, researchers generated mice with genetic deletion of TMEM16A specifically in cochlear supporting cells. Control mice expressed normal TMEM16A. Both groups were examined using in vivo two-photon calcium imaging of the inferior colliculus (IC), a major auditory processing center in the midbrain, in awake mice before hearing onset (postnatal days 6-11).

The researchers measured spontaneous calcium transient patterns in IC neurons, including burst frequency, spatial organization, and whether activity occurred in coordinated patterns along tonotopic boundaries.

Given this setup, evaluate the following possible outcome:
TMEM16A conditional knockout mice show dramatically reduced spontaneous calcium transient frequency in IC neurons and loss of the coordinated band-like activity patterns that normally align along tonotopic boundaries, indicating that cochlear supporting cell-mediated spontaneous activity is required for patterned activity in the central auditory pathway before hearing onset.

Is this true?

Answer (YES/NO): YES